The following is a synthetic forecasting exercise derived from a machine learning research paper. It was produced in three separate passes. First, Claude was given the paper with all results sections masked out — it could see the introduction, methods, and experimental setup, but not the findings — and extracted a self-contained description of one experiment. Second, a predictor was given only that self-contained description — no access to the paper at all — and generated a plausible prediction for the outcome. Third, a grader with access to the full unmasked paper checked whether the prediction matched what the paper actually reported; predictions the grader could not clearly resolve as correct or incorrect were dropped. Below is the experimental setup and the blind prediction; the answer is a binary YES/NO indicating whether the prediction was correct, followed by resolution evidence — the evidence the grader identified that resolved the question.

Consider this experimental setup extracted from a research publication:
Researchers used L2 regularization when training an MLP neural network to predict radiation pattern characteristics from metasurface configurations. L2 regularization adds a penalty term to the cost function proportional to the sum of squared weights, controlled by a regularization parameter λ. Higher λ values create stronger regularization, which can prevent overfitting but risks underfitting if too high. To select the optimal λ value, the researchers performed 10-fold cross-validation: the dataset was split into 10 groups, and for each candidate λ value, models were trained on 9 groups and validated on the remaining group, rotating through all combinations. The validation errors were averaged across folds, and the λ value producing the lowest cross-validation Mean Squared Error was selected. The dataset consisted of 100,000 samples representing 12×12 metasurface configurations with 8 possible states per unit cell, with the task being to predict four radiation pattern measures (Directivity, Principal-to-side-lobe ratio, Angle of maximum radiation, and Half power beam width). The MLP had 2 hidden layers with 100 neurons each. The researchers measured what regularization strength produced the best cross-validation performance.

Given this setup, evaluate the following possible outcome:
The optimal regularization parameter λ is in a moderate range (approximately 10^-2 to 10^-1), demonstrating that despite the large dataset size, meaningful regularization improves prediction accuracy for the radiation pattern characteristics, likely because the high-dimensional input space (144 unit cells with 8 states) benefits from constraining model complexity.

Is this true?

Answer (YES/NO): NO